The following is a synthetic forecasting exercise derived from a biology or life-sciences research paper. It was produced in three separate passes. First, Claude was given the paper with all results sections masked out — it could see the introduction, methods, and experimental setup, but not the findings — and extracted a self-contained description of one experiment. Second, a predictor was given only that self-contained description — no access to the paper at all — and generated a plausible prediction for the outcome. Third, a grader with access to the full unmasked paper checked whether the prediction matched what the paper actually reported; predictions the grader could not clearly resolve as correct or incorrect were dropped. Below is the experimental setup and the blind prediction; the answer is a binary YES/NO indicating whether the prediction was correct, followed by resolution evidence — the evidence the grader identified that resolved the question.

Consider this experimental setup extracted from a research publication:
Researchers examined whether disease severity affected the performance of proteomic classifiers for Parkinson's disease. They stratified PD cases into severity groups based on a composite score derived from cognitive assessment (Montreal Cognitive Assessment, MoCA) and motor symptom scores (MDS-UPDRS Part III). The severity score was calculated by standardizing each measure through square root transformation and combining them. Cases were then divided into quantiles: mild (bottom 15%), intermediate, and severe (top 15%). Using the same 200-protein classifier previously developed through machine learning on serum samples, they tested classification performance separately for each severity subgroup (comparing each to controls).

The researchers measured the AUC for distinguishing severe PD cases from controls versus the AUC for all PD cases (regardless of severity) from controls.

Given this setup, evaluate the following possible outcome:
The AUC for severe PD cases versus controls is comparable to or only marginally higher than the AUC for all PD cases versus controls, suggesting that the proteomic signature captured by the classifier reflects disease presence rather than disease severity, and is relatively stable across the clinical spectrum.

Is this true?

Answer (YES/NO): NO